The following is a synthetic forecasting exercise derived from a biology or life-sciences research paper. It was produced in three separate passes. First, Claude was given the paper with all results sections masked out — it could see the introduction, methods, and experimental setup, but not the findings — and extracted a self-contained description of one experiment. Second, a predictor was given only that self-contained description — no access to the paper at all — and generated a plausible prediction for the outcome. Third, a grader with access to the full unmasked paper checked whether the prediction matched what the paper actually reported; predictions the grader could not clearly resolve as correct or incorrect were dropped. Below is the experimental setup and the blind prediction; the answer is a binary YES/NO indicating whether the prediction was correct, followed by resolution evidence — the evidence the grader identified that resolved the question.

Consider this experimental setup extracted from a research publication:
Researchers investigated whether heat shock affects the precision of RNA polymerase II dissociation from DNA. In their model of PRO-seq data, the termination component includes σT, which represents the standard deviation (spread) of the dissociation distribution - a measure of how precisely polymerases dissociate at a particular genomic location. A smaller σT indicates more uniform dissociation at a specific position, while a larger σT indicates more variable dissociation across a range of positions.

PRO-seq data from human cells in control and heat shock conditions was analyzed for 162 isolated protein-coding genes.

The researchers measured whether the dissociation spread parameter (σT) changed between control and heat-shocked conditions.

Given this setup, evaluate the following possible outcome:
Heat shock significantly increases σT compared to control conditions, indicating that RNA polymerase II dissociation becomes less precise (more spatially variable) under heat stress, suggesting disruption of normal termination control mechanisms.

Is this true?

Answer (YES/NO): NO